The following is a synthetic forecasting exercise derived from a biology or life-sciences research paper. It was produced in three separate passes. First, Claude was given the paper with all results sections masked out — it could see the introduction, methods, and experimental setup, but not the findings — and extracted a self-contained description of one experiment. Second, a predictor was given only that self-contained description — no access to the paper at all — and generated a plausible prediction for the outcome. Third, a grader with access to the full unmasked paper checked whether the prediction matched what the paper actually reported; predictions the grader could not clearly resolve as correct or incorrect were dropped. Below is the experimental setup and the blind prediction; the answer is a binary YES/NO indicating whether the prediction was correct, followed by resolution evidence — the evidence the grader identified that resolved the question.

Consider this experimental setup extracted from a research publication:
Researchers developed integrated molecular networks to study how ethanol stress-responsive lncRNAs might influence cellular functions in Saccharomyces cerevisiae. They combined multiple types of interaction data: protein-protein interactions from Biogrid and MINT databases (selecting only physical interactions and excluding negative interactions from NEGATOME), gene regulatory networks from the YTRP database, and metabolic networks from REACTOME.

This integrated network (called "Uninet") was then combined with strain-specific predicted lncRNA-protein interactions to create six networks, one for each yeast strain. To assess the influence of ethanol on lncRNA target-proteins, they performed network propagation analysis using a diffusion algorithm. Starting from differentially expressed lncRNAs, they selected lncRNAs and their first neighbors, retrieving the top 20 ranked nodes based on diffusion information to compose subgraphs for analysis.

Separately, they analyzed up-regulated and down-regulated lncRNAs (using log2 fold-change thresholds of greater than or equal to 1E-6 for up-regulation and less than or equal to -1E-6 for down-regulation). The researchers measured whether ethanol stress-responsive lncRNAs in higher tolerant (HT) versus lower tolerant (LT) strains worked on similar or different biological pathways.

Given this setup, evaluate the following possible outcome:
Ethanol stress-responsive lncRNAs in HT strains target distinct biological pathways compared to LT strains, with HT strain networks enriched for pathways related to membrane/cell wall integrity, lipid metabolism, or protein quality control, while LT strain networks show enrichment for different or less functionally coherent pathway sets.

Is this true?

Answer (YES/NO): NO